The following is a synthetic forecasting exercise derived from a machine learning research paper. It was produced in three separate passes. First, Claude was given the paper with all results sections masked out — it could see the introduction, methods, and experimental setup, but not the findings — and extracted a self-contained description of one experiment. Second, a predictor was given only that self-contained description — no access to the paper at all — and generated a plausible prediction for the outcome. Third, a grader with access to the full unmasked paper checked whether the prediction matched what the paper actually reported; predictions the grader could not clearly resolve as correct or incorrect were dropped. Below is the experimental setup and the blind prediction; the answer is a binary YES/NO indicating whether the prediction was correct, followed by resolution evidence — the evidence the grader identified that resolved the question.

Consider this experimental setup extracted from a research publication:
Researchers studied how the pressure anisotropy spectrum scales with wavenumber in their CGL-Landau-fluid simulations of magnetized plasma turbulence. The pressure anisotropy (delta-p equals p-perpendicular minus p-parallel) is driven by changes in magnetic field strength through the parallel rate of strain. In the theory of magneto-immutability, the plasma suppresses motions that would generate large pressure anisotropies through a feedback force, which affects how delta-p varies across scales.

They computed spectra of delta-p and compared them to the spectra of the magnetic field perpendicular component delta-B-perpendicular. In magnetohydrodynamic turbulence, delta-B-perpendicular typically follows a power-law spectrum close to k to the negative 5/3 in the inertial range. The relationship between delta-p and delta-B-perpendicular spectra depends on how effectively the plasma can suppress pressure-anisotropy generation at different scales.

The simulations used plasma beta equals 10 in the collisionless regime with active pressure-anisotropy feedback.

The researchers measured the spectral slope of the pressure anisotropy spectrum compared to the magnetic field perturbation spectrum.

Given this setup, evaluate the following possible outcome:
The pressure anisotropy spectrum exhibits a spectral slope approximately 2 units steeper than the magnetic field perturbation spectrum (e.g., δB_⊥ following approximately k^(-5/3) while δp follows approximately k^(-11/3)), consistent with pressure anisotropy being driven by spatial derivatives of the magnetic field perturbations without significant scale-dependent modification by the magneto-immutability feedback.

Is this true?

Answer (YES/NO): NO